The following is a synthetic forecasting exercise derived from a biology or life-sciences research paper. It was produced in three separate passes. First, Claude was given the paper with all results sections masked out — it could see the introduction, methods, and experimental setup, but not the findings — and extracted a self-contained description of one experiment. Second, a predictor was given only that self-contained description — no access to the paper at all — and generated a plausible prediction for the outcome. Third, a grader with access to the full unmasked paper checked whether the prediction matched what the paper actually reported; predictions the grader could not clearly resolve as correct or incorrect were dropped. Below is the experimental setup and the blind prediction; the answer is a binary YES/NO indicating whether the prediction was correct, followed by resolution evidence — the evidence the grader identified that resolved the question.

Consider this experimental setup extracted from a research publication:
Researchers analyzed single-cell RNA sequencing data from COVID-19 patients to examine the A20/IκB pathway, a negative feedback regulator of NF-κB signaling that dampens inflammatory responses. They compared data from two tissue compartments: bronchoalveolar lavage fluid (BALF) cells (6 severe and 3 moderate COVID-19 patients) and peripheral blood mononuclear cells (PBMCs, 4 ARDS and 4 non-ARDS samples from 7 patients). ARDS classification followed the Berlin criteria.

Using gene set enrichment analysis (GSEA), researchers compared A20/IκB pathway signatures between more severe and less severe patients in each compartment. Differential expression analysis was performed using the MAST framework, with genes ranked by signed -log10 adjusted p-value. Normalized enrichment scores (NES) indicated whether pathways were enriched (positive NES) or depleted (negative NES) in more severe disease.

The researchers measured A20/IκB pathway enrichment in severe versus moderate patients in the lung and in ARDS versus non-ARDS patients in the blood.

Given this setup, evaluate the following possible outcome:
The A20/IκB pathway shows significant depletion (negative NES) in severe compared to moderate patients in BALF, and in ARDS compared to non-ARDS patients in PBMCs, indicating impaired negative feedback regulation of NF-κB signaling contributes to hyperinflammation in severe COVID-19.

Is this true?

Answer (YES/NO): NO